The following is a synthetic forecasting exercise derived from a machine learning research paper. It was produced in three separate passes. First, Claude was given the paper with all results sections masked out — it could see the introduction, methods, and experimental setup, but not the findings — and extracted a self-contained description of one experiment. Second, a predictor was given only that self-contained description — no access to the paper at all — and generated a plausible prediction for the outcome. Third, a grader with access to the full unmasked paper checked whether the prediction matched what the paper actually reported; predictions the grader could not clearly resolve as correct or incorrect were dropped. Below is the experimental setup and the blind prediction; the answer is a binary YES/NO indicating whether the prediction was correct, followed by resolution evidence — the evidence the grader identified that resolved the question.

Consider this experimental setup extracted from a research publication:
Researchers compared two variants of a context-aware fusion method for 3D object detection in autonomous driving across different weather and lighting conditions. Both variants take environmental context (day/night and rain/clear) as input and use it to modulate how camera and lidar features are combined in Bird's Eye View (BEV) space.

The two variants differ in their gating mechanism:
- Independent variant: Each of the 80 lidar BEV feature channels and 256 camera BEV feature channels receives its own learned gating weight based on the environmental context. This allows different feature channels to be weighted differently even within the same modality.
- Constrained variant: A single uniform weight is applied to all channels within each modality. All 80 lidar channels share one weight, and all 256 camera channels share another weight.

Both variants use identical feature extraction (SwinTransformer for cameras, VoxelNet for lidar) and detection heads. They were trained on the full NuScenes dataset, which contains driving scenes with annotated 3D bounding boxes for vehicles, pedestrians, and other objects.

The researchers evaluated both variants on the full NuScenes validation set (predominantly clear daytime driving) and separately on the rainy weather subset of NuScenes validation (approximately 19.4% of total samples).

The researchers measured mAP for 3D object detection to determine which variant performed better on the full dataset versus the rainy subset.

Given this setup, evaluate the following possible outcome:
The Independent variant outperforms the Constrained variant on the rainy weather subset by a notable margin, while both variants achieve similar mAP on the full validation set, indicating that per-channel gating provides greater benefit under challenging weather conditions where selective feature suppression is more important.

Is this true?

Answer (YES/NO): YES